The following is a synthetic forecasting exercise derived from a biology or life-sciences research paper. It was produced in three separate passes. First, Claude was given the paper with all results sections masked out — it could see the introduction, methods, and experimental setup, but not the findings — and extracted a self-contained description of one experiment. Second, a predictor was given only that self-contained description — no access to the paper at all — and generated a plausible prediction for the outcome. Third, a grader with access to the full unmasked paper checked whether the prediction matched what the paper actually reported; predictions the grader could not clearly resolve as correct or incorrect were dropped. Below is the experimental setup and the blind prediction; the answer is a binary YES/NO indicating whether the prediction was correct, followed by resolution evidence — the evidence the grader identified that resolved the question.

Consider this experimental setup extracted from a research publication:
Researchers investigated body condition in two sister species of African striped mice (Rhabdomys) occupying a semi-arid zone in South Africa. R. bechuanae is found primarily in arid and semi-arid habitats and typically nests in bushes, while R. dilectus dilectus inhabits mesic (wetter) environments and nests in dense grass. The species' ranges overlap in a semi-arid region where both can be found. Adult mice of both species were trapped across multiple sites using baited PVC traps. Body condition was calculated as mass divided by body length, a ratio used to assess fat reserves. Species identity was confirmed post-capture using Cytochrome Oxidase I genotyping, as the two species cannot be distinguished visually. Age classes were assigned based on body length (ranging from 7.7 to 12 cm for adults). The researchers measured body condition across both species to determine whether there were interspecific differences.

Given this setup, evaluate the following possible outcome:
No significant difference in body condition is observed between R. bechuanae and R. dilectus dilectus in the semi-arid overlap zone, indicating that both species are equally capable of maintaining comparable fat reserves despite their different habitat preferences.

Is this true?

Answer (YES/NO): YES